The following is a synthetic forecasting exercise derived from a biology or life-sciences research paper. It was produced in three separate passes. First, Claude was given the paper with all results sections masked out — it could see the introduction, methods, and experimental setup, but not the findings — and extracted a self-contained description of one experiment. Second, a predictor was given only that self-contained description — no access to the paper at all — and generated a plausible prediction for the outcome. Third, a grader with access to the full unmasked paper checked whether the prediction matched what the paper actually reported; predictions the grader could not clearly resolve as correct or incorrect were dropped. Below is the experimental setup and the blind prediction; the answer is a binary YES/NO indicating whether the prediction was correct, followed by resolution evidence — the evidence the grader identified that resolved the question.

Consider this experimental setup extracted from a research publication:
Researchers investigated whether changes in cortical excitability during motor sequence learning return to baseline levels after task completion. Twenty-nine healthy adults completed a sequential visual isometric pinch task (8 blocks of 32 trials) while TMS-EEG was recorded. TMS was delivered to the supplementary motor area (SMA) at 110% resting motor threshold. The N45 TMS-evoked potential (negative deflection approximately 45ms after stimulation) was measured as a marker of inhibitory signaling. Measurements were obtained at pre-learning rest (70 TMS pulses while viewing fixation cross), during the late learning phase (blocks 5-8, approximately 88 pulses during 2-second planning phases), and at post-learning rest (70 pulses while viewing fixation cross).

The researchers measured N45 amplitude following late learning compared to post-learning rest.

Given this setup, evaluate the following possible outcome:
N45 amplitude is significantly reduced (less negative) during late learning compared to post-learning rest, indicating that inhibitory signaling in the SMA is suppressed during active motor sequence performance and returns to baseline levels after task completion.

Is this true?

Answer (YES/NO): NO